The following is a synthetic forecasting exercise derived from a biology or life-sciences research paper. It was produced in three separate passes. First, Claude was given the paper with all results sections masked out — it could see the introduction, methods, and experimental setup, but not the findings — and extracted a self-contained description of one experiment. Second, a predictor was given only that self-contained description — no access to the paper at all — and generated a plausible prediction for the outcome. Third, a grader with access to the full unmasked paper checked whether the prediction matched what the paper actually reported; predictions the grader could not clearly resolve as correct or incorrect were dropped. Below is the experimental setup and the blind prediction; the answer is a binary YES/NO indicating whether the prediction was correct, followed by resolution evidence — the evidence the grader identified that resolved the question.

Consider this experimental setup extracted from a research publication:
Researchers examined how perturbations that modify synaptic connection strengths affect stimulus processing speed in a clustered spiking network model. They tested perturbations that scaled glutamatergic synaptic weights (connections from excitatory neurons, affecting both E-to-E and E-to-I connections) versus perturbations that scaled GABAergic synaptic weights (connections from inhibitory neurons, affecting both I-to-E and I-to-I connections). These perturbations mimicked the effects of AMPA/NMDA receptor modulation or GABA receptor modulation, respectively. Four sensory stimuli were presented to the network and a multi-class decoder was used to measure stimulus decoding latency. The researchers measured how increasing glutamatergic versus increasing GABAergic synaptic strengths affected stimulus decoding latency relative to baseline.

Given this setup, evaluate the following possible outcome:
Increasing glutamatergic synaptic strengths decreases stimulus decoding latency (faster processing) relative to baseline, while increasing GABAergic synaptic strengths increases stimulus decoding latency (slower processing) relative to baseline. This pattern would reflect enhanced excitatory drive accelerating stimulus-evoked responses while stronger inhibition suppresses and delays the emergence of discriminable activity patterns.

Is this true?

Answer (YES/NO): YES